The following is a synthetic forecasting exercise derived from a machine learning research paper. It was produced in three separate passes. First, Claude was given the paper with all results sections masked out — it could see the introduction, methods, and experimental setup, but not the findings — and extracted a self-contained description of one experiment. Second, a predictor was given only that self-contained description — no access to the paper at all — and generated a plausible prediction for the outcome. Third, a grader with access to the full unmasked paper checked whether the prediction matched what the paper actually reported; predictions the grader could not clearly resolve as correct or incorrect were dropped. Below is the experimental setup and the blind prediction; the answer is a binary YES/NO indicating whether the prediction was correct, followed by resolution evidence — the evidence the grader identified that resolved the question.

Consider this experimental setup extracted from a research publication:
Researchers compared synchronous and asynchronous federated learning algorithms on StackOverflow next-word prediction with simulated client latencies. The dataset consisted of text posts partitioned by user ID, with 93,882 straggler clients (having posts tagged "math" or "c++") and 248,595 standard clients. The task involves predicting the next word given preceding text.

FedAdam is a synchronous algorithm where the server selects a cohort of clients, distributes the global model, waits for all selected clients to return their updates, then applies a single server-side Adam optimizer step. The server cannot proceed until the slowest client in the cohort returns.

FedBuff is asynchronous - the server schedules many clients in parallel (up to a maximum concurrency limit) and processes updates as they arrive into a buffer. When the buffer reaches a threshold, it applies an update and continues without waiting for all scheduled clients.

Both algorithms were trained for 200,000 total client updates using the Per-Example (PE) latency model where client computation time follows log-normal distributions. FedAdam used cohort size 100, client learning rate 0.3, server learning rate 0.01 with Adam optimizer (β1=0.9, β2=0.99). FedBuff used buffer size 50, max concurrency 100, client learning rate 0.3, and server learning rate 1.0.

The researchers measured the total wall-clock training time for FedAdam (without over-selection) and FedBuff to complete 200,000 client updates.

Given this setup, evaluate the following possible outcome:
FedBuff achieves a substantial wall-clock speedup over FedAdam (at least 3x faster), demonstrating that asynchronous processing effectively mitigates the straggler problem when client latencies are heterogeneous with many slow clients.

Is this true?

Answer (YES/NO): YES